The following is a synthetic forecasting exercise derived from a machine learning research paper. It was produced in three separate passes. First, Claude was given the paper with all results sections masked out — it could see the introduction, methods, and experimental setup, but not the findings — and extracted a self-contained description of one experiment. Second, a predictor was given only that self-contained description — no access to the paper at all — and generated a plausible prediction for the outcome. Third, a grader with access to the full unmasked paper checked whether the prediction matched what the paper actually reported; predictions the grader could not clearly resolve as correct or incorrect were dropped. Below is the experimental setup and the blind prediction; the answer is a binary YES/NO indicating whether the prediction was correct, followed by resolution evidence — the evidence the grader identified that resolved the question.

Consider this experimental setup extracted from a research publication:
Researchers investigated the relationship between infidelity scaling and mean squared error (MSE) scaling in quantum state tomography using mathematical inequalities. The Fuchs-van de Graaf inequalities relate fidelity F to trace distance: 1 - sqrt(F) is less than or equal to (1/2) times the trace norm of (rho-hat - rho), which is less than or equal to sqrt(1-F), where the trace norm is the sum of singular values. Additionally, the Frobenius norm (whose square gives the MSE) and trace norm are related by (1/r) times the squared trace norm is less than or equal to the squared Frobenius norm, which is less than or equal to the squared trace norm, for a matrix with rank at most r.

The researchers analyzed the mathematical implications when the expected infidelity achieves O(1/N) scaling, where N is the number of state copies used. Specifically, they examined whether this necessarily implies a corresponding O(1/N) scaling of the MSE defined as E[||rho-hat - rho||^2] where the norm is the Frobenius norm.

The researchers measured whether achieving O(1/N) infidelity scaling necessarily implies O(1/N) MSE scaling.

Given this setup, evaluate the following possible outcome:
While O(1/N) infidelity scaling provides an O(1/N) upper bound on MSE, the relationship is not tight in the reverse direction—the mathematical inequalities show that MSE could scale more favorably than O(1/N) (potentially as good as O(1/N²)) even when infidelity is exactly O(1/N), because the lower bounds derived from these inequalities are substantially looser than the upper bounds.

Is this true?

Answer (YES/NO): NO